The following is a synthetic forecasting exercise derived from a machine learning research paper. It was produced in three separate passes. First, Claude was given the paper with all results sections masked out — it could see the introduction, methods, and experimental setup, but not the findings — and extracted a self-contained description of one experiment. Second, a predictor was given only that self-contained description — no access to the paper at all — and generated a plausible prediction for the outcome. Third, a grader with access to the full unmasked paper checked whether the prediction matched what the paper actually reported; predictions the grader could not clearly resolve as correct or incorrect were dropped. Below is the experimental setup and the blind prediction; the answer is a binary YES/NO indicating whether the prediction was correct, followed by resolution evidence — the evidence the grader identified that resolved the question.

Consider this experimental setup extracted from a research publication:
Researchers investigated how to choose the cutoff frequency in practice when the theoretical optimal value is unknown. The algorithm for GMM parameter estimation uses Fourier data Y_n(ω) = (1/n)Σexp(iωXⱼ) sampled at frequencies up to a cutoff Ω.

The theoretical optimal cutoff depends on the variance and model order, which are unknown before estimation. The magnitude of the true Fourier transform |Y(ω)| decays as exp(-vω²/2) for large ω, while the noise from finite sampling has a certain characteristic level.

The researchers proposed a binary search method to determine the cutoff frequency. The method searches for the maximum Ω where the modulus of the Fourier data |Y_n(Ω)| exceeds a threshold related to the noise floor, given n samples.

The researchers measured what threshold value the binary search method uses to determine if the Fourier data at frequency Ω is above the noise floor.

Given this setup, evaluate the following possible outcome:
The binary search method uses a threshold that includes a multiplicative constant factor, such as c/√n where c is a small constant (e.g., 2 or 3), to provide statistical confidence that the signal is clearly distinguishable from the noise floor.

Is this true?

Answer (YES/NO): NO